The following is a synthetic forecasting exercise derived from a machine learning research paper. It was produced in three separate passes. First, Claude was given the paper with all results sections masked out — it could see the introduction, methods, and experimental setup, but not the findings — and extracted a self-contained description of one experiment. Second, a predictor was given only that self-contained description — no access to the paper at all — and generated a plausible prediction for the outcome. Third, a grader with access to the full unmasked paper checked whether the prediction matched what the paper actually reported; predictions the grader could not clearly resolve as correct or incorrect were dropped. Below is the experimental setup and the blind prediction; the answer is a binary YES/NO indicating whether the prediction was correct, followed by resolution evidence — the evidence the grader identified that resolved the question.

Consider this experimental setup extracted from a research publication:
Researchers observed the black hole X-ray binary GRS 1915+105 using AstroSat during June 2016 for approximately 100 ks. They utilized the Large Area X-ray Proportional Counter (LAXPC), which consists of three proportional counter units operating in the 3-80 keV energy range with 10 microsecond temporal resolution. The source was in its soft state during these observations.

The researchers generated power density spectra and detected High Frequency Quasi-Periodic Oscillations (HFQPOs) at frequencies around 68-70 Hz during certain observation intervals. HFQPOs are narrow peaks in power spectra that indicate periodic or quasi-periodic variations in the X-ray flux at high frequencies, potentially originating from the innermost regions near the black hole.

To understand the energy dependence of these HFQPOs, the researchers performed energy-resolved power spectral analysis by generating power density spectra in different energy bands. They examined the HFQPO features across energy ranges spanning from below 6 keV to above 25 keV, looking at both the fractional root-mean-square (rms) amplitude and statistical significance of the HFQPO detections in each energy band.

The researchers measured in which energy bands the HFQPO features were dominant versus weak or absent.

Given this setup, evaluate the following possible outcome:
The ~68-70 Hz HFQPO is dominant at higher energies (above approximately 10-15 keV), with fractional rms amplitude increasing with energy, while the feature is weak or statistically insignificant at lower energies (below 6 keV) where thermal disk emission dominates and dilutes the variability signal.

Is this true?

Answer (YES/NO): NO